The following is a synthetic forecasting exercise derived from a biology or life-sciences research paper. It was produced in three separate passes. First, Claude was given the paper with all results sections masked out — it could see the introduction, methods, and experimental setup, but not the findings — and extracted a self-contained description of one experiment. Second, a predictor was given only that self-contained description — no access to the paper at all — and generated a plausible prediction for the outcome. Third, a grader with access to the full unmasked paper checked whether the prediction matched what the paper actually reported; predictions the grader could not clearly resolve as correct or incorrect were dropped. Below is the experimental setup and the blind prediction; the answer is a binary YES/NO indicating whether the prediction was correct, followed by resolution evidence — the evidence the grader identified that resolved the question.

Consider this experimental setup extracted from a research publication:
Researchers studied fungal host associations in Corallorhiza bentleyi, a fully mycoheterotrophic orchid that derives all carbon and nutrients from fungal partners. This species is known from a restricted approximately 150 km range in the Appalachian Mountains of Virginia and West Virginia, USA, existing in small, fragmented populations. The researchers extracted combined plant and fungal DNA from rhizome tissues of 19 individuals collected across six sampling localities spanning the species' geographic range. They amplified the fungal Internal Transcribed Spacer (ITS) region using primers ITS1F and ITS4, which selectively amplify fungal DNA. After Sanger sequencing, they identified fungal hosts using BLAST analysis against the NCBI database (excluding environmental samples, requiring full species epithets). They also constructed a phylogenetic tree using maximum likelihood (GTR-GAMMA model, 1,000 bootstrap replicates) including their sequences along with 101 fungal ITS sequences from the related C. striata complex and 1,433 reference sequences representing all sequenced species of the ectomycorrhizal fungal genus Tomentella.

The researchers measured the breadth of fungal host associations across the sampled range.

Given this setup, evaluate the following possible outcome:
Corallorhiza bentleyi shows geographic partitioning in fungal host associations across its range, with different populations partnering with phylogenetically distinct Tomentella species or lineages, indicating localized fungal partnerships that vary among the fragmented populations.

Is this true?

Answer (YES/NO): NO